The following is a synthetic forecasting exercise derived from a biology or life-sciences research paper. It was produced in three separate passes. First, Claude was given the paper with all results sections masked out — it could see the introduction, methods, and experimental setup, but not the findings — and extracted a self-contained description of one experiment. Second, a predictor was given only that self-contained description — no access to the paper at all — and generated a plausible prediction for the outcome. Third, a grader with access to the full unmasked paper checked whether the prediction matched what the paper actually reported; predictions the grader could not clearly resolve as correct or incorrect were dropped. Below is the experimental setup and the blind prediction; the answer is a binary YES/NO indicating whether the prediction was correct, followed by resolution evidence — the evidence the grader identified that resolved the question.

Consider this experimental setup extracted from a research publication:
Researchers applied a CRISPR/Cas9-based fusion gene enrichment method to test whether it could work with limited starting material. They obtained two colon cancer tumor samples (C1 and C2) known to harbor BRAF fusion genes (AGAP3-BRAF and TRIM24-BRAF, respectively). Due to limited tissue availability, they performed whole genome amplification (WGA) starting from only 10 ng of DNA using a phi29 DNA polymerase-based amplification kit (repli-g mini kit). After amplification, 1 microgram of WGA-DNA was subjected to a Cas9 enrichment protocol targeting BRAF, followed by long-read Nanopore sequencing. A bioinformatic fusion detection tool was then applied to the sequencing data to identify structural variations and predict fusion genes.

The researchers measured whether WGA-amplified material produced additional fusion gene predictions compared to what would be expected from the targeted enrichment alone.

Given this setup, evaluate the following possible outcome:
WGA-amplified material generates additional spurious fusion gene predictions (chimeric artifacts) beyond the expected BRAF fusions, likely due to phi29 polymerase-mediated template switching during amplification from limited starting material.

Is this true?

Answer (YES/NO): YES